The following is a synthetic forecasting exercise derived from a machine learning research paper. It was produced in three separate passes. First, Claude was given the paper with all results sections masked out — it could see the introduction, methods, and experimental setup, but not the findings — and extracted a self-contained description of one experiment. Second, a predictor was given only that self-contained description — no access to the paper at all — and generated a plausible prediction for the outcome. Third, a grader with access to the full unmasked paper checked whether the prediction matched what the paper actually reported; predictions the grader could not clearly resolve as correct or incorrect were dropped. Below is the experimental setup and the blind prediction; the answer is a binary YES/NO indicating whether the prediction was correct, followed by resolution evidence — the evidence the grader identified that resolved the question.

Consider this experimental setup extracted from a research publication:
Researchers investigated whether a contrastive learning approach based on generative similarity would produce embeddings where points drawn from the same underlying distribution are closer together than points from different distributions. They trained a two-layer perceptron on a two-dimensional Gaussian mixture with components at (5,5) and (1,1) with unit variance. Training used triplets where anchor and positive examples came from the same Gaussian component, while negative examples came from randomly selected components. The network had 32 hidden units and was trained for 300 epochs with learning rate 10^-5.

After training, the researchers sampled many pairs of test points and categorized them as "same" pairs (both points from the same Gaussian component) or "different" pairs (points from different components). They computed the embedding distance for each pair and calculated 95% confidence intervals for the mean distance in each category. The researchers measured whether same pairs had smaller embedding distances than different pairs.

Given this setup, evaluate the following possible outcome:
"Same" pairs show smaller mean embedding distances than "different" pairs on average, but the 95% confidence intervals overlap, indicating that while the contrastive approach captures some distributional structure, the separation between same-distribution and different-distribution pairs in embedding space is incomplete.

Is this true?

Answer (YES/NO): NO